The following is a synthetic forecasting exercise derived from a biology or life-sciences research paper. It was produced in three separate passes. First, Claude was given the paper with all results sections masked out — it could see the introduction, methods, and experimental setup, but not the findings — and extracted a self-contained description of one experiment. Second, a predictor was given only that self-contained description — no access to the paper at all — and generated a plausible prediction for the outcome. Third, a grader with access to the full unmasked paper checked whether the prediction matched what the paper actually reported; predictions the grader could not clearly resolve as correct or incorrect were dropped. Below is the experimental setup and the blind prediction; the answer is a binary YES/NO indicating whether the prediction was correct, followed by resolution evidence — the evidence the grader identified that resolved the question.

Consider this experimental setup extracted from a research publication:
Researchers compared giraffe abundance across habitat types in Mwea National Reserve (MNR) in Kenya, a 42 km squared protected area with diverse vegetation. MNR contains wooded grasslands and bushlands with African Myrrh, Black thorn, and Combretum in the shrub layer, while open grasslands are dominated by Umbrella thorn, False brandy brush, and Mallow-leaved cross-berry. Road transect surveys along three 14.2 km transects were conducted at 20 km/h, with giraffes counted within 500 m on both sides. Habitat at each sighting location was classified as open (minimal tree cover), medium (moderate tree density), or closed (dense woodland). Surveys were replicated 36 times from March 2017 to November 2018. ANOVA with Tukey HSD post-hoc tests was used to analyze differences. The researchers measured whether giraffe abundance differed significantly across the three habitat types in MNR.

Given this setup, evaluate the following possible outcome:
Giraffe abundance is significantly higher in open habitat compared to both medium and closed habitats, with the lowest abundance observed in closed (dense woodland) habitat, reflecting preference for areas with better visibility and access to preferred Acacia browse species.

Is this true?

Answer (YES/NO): NO